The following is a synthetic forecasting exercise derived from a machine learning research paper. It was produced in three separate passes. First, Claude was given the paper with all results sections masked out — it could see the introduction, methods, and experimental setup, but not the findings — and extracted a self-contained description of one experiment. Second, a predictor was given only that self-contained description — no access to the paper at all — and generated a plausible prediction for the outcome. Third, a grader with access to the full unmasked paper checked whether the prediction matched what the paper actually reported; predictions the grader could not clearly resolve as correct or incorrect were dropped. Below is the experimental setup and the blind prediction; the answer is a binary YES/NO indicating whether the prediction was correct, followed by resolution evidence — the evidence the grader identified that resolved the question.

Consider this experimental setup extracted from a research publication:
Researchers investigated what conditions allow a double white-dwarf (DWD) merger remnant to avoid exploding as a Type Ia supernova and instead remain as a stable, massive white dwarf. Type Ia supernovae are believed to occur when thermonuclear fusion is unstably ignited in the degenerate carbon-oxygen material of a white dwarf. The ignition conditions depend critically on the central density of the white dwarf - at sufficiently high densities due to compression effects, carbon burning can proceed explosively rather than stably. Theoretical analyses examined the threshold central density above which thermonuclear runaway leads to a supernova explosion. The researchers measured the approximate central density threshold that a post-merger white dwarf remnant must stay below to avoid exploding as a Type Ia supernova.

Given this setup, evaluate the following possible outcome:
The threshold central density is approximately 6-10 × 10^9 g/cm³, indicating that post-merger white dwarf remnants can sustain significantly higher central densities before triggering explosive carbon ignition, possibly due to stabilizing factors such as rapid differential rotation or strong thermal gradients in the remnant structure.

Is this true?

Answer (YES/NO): NO